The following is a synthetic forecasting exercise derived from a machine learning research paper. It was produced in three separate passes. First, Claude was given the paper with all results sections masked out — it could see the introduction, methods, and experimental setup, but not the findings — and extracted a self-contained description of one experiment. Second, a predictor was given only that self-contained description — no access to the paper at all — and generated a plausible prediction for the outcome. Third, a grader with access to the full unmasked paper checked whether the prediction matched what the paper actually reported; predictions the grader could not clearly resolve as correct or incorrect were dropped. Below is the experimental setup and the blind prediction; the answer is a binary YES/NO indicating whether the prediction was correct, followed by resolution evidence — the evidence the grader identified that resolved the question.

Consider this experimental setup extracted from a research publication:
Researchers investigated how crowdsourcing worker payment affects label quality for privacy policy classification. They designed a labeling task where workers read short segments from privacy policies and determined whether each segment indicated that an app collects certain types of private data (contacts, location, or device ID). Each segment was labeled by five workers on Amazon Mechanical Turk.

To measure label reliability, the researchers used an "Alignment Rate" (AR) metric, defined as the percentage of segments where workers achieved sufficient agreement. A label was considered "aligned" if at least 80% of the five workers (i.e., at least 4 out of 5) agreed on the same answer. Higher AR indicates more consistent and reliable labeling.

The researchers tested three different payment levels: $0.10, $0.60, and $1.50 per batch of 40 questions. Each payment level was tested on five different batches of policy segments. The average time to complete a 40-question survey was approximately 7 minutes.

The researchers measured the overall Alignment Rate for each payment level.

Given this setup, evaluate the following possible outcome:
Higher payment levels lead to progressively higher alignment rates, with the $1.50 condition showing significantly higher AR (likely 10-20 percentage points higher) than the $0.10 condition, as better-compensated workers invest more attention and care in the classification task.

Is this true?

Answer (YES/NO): NO